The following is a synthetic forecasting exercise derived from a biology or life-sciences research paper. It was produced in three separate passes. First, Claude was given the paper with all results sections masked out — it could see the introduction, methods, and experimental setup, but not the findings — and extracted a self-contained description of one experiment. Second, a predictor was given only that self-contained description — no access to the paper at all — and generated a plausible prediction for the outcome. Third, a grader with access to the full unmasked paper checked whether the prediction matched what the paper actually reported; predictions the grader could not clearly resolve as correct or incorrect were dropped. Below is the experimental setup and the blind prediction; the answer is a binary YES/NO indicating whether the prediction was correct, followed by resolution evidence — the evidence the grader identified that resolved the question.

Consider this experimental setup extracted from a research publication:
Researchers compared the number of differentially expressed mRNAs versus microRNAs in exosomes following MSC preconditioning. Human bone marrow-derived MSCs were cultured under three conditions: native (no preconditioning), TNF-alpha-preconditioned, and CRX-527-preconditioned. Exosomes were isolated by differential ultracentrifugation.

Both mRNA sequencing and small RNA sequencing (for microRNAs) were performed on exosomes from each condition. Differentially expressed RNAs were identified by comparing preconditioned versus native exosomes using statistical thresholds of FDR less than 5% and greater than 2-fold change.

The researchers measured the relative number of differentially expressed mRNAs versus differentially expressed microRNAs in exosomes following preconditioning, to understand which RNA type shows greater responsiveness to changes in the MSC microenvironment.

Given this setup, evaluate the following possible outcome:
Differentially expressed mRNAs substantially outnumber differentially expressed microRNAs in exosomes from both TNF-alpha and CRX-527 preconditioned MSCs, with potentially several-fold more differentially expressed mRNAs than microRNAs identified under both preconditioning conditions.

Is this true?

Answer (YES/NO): YES